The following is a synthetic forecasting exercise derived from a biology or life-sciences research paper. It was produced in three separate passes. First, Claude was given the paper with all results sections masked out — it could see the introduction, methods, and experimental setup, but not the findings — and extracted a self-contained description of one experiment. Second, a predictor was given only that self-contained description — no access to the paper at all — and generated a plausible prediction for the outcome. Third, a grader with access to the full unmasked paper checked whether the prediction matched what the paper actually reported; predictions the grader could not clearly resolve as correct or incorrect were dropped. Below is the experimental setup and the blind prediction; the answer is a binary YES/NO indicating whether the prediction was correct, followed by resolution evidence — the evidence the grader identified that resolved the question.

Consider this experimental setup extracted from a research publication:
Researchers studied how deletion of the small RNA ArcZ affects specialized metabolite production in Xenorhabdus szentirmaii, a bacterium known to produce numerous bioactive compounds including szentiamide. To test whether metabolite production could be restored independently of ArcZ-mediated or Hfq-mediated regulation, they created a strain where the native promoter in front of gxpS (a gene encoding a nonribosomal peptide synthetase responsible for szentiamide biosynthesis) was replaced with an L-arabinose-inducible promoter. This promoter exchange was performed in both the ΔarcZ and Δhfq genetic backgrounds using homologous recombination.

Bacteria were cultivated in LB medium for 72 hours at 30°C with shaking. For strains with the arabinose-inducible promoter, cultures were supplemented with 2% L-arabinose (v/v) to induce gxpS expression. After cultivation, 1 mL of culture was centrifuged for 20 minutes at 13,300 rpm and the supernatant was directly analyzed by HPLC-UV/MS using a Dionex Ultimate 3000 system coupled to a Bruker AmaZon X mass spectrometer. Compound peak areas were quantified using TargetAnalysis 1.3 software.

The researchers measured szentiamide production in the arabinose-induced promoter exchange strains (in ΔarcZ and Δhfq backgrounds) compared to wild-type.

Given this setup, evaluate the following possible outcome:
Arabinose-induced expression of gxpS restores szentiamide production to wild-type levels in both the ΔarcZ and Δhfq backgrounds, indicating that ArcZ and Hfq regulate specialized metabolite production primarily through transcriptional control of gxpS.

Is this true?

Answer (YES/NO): NO